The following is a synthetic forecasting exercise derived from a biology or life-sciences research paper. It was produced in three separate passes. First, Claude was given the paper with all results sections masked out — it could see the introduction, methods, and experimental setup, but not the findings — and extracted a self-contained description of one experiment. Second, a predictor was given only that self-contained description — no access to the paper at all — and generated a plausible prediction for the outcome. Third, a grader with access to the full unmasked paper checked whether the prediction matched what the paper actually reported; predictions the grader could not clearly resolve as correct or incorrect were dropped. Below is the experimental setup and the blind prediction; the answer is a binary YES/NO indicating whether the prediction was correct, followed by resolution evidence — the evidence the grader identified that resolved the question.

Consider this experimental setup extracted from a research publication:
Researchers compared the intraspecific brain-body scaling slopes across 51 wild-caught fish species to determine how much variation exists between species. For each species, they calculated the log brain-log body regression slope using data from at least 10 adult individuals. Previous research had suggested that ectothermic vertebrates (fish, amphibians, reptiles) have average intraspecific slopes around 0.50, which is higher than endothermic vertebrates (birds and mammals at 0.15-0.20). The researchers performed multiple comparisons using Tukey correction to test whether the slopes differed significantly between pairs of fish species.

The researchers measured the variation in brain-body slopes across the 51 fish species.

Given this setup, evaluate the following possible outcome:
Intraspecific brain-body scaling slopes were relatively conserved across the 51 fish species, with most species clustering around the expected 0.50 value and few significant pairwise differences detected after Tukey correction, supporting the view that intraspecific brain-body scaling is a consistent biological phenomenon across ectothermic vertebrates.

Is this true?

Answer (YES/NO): NO